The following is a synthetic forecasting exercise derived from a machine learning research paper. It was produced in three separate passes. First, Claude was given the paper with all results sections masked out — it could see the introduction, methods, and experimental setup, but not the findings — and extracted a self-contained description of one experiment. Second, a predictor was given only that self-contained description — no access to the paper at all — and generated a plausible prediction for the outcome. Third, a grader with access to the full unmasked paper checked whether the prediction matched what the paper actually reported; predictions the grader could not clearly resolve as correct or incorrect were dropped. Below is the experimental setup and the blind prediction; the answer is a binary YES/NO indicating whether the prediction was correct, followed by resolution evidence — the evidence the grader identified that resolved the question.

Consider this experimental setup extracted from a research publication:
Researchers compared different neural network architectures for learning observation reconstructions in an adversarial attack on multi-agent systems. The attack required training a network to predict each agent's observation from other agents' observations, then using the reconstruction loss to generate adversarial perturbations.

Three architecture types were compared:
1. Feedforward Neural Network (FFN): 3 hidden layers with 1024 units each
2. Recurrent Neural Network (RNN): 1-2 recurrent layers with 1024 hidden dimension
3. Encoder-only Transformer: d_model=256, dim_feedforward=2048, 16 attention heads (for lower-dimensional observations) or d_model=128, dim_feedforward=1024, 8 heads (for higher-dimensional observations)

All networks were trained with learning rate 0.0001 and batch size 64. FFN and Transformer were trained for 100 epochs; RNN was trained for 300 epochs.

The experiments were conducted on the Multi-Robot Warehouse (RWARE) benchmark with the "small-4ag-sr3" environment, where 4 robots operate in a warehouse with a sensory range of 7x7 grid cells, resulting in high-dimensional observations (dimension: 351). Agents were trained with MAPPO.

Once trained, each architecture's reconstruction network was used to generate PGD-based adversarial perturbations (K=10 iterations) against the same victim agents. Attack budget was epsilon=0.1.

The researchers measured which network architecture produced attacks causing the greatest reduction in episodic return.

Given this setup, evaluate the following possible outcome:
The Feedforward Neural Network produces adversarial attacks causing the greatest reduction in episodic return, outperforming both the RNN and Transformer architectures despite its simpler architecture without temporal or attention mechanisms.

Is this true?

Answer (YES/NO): NO